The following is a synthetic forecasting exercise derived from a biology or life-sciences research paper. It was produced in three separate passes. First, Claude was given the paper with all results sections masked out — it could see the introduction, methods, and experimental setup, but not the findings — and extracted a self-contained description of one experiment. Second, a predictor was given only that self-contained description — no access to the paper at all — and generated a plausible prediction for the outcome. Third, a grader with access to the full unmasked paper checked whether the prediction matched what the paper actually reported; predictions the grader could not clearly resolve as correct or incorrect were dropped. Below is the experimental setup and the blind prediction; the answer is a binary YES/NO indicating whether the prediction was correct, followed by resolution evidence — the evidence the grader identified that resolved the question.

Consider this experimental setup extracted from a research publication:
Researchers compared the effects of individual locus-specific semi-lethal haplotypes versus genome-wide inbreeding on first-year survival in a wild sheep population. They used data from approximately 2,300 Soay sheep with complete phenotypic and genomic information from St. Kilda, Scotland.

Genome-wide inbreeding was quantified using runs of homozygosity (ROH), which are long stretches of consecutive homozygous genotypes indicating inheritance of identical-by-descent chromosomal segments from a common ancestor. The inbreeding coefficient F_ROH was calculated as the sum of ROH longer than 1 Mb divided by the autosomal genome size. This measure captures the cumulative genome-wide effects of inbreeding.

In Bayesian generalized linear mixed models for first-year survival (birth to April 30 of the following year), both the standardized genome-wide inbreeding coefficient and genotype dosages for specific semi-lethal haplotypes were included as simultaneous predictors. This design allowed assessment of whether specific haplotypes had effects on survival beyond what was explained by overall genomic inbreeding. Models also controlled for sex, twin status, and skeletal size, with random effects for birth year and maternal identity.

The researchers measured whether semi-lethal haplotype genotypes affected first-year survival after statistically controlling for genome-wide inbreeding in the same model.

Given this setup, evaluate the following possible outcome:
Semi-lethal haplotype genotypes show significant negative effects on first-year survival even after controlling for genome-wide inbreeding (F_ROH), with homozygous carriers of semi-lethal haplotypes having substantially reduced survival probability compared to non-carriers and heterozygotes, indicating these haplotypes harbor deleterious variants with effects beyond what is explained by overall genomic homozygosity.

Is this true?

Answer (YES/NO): NO